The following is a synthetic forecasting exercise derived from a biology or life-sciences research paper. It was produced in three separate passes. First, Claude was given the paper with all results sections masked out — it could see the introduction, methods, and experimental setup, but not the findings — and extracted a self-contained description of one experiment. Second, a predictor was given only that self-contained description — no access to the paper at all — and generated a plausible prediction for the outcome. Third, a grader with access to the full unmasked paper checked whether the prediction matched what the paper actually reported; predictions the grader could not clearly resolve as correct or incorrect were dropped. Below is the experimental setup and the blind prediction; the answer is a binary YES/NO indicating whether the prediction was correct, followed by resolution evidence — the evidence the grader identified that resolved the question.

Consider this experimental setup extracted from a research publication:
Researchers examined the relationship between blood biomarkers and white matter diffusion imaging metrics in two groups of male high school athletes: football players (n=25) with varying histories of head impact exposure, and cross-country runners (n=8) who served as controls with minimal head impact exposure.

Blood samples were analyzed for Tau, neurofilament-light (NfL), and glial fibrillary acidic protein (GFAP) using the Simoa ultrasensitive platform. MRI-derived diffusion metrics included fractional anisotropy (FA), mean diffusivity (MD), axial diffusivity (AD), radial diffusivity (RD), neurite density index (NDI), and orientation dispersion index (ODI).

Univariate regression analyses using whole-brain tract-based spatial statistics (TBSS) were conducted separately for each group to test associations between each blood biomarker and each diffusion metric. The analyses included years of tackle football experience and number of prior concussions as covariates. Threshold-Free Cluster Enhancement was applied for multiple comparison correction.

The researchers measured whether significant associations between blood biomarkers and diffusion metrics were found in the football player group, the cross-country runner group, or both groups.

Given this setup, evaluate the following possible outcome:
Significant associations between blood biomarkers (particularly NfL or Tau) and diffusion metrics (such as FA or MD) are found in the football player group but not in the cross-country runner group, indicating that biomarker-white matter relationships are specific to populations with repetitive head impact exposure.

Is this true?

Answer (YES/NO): YES